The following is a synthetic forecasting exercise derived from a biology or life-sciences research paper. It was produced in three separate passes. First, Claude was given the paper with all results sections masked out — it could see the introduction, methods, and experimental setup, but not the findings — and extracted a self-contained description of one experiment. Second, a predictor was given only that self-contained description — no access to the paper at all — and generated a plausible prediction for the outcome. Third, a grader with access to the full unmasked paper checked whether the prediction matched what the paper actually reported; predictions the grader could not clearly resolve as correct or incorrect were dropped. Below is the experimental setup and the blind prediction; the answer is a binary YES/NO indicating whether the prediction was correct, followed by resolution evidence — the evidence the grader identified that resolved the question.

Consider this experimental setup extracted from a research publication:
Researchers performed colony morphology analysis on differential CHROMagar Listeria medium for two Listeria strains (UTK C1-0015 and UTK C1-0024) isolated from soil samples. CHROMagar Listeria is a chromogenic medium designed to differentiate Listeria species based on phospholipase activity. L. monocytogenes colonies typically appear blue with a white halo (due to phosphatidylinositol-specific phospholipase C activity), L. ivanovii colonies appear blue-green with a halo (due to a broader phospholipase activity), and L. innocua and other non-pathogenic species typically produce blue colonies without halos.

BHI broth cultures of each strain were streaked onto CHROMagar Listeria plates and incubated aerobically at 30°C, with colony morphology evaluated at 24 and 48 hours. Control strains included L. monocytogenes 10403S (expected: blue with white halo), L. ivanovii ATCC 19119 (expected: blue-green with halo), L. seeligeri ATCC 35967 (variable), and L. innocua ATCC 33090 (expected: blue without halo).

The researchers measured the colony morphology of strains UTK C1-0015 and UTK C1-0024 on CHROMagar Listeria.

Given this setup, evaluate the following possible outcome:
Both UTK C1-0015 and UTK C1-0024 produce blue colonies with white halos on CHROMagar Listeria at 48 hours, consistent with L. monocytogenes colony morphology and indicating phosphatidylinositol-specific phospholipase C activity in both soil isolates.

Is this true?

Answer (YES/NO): NO